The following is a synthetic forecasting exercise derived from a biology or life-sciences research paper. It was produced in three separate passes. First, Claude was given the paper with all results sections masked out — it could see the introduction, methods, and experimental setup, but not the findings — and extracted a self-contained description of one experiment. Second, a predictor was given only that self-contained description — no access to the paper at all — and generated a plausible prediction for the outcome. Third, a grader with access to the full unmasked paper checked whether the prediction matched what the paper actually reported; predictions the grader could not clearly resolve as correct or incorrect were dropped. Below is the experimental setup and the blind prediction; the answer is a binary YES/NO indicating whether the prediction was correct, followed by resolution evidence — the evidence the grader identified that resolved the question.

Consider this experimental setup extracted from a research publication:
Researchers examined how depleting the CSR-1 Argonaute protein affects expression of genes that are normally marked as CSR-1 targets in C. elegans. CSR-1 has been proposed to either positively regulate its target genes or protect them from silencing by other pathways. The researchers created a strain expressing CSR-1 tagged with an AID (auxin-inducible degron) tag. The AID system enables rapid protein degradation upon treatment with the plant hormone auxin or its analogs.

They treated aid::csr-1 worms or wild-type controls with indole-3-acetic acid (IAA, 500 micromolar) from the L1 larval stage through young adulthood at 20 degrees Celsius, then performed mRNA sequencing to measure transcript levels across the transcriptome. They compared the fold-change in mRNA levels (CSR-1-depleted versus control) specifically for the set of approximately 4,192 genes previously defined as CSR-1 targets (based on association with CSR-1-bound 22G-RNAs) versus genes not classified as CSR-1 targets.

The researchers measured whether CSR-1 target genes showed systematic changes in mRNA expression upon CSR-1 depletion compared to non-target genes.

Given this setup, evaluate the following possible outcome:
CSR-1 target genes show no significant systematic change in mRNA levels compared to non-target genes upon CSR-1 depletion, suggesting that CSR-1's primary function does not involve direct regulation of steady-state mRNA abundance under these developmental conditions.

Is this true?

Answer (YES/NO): NO